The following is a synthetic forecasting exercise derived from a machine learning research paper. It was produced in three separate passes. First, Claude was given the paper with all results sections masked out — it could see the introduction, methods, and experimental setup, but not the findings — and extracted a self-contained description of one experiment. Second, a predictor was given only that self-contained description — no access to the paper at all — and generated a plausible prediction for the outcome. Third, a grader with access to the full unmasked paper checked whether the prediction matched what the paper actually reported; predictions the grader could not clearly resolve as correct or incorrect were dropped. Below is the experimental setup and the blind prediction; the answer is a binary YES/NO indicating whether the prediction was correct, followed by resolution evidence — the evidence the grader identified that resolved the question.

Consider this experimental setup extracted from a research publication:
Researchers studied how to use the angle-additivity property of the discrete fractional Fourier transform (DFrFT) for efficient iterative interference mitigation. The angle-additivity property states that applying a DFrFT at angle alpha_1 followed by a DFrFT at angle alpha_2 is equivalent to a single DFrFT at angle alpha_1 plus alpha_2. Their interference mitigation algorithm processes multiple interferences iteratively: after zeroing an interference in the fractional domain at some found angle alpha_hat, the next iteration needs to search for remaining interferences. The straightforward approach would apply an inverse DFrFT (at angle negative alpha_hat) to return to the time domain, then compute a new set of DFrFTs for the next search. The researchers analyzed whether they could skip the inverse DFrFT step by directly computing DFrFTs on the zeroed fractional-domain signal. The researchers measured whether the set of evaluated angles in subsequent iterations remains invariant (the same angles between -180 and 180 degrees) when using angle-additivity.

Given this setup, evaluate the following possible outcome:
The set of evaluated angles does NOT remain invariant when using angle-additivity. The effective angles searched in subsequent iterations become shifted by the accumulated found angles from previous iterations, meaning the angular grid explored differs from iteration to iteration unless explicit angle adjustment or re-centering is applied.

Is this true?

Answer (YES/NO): NO